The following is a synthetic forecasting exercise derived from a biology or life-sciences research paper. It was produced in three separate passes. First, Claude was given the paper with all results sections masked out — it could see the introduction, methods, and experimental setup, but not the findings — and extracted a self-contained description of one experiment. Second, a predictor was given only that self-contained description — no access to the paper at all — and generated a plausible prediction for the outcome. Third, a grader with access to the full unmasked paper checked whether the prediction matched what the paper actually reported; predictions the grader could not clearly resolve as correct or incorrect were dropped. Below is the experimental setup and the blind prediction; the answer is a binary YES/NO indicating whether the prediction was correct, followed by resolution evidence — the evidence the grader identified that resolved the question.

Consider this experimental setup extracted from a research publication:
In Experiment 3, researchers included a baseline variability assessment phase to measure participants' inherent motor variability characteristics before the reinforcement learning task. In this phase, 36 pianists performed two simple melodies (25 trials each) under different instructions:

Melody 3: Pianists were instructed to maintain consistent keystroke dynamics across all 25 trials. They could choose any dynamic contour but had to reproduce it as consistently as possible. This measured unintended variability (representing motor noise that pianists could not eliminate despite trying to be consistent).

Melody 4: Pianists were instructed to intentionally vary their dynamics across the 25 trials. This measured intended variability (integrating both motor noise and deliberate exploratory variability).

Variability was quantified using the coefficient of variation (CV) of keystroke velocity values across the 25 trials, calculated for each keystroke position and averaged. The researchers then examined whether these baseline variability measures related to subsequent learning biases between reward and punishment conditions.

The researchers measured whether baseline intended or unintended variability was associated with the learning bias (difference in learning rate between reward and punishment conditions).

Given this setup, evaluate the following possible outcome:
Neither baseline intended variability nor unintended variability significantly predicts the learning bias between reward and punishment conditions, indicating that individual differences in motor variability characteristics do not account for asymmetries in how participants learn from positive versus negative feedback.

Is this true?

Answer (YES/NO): YES